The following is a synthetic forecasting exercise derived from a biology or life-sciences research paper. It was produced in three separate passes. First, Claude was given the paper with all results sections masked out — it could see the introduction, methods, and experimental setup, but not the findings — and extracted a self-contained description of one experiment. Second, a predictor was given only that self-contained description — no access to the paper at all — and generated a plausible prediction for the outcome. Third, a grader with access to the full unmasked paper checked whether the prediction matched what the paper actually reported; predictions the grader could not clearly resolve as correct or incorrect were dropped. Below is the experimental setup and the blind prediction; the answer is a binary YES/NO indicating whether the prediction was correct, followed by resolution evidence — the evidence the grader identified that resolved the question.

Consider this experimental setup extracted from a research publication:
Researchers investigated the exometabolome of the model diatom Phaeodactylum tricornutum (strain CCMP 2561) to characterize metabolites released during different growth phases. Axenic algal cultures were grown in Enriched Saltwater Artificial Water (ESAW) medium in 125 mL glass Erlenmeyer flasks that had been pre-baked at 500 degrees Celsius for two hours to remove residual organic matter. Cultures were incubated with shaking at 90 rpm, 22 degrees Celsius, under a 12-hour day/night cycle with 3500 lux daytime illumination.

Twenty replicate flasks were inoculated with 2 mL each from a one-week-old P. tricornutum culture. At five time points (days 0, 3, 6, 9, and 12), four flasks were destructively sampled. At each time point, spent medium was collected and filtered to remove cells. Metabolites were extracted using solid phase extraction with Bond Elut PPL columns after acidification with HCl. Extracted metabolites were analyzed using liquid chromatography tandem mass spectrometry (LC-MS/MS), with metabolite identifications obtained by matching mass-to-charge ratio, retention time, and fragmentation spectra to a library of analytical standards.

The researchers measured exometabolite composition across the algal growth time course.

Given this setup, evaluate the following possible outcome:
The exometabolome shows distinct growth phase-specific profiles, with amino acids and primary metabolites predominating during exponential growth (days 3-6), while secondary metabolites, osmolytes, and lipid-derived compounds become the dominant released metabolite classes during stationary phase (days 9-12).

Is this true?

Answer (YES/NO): NO